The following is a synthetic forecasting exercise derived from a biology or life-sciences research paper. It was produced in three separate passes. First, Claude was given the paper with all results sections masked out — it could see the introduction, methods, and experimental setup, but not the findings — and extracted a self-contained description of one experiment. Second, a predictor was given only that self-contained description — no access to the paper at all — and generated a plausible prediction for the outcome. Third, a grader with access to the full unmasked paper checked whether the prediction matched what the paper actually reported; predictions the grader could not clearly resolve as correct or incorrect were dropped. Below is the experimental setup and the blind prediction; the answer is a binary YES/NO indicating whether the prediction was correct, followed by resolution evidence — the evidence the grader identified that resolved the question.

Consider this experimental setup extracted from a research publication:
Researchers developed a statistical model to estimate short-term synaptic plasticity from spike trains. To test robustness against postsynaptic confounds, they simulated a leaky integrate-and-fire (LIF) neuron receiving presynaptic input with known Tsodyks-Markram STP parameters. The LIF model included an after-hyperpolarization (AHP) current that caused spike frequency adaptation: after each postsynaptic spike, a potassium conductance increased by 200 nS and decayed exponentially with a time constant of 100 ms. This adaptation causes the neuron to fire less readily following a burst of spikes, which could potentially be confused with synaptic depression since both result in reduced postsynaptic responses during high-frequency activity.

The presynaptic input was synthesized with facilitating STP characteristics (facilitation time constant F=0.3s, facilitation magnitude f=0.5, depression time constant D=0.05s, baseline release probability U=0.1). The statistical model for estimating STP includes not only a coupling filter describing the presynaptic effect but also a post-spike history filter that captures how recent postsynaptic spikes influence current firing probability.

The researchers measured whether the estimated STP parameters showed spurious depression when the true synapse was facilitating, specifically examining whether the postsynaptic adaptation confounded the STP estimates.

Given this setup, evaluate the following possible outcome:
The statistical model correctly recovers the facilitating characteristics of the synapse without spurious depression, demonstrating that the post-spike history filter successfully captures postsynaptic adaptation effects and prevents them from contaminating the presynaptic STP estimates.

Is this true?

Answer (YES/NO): YES